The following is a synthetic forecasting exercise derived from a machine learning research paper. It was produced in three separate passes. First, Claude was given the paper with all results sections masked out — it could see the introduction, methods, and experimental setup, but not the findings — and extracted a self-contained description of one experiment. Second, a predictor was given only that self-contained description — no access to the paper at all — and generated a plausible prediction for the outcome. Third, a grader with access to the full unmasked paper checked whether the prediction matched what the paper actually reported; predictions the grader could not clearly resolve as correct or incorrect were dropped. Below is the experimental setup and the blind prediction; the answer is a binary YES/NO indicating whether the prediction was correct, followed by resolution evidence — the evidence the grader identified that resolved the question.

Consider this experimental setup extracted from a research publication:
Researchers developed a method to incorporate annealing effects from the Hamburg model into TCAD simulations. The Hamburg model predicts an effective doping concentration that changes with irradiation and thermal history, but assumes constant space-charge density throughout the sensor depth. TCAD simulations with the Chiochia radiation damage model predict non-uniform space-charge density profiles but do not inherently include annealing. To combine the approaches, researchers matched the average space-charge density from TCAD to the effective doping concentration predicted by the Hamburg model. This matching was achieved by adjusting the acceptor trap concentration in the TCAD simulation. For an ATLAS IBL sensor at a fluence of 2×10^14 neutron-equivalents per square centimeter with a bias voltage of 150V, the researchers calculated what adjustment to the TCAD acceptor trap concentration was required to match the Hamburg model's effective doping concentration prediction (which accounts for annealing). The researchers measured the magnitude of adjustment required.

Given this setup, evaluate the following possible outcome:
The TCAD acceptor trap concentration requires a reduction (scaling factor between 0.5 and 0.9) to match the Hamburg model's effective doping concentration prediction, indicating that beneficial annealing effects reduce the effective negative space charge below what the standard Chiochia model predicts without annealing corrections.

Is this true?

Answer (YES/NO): NO